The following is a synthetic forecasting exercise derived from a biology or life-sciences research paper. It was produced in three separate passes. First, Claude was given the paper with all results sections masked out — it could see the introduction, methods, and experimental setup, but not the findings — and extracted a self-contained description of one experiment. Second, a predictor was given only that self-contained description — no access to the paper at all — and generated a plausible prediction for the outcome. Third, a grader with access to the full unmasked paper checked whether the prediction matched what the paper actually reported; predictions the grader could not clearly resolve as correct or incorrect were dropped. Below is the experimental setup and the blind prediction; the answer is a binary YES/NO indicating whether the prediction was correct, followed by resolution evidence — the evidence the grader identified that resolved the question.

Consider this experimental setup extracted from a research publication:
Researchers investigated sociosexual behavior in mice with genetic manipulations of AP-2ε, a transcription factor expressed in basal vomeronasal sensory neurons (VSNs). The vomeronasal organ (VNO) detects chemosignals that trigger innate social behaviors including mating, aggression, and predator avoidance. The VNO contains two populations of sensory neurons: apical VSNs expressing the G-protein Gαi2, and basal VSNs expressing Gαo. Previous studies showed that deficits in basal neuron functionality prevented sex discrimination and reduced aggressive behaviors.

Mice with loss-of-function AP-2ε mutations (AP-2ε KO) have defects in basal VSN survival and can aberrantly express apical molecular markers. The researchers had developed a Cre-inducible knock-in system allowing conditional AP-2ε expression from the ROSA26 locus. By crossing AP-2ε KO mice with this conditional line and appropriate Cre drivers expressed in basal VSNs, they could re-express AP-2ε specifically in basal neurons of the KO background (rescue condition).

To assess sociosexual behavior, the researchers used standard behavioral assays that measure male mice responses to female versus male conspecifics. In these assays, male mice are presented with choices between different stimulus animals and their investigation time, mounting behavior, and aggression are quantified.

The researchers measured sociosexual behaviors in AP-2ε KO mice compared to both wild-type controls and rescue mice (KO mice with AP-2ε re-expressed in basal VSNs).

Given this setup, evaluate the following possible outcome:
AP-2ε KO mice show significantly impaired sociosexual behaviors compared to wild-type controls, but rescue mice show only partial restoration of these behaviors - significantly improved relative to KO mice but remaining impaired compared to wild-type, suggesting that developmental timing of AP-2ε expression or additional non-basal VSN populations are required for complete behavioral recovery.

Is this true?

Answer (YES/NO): NO